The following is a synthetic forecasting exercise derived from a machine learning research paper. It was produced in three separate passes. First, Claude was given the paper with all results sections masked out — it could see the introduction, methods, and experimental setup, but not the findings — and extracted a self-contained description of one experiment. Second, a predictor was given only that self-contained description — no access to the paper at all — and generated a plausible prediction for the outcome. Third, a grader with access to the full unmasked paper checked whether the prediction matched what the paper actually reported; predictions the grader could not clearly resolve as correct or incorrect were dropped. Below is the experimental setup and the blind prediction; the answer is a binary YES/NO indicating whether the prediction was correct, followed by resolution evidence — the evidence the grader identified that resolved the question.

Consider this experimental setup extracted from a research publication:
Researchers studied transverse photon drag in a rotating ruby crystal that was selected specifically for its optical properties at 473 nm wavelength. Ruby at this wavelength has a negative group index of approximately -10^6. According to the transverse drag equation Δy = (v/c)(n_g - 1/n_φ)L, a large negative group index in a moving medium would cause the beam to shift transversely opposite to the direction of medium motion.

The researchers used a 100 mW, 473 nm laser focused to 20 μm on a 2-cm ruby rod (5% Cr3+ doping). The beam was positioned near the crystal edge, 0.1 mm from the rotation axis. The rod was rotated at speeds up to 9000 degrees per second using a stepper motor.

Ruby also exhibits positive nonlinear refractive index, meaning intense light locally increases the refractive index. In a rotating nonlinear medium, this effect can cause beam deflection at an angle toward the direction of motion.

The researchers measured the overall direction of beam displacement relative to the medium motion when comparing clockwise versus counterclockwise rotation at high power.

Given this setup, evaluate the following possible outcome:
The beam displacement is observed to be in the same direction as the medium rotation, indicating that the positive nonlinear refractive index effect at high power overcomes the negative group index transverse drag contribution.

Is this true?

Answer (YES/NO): YES